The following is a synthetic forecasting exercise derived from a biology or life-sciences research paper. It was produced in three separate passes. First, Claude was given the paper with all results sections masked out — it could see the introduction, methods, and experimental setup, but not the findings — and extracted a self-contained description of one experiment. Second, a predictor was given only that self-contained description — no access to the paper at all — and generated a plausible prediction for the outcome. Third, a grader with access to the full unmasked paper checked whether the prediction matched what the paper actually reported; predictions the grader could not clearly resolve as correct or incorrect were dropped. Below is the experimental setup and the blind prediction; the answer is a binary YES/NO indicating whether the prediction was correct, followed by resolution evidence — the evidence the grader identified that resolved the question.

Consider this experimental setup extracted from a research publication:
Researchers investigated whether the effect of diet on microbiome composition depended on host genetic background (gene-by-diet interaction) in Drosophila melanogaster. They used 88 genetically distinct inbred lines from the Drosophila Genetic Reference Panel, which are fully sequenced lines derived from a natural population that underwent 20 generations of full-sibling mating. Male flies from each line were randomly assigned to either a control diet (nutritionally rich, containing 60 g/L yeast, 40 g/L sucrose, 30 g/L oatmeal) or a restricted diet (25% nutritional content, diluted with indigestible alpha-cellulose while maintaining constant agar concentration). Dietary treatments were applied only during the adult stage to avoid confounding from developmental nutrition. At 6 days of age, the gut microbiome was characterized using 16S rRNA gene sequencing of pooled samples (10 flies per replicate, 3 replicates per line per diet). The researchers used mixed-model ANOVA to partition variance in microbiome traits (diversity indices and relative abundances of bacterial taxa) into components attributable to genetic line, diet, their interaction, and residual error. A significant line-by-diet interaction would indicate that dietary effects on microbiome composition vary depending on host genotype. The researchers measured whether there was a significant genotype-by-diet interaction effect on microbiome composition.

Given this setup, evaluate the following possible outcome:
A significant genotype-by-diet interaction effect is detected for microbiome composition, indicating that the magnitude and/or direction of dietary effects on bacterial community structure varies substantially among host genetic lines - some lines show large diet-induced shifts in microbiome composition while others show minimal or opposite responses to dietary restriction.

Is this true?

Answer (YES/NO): YES